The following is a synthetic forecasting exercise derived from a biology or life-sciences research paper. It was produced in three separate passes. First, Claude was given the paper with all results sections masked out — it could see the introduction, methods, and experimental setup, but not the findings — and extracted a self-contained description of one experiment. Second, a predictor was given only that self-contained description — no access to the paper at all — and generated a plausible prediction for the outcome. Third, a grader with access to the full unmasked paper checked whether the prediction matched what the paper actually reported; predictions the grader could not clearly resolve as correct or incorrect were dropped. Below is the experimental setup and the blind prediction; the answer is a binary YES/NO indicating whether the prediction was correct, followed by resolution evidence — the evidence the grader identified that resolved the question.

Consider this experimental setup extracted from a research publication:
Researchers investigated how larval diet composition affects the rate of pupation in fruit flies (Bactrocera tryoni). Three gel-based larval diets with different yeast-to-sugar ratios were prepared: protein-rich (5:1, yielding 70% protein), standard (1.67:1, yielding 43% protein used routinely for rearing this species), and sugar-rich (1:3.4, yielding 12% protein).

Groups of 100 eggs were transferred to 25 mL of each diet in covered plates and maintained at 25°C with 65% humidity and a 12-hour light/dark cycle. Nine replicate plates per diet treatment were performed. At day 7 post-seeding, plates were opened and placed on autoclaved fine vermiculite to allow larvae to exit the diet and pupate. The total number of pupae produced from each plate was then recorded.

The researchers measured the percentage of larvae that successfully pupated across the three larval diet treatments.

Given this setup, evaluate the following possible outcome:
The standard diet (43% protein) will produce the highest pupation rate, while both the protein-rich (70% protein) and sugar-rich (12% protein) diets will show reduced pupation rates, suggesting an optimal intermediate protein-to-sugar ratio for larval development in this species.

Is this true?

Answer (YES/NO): NO